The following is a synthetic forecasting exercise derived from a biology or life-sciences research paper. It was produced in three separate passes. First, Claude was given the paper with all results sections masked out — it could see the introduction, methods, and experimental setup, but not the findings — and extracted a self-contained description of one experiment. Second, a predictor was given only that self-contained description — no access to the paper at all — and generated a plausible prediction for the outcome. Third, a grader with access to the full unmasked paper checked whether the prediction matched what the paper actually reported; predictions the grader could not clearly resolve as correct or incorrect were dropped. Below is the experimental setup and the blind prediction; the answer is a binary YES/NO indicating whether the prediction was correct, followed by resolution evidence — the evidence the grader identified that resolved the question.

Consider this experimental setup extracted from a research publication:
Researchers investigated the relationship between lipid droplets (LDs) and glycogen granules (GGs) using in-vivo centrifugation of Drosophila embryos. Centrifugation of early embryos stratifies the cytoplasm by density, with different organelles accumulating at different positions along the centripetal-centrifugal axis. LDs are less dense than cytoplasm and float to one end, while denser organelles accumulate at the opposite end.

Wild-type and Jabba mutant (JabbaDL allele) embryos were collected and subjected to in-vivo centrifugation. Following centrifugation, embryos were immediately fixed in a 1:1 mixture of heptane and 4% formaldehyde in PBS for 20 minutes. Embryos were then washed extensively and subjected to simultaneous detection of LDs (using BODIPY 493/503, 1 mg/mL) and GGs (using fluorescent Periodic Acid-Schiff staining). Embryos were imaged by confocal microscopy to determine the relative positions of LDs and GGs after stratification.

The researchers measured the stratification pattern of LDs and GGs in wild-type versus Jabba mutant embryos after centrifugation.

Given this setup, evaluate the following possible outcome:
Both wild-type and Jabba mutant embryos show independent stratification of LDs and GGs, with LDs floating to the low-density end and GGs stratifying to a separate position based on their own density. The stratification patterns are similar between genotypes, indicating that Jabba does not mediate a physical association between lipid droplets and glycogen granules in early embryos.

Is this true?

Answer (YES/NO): NO